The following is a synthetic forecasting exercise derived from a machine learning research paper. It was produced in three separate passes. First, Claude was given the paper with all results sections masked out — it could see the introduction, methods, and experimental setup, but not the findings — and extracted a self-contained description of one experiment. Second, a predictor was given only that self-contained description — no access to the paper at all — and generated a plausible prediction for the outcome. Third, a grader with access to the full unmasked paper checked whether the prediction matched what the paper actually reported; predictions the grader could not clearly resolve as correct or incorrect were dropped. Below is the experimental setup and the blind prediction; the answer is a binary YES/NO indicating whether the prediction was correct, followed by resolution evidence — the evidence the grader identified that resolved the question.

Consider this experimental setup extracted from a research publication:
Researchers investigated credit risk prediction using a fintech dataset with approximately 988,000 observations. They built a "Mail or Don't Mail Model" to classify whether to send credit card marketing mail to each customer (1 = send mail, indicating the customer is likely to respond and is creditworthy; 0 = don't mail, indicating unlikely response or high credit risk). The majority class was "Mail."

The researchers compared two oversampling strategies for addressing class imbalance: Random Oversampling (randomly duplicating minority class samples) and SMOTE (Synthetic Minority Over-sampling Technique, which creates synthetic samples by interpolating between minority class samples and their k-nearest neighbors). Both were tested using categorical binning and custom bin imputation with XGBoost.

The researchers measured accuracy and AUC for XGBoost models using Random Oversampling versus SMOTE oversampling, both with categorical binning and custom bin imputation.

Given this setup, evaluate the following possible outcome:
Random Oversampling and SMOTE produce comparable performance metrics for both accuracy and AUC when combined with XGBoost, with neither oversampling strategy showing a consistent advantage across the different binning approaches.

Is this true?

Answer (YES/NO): NO